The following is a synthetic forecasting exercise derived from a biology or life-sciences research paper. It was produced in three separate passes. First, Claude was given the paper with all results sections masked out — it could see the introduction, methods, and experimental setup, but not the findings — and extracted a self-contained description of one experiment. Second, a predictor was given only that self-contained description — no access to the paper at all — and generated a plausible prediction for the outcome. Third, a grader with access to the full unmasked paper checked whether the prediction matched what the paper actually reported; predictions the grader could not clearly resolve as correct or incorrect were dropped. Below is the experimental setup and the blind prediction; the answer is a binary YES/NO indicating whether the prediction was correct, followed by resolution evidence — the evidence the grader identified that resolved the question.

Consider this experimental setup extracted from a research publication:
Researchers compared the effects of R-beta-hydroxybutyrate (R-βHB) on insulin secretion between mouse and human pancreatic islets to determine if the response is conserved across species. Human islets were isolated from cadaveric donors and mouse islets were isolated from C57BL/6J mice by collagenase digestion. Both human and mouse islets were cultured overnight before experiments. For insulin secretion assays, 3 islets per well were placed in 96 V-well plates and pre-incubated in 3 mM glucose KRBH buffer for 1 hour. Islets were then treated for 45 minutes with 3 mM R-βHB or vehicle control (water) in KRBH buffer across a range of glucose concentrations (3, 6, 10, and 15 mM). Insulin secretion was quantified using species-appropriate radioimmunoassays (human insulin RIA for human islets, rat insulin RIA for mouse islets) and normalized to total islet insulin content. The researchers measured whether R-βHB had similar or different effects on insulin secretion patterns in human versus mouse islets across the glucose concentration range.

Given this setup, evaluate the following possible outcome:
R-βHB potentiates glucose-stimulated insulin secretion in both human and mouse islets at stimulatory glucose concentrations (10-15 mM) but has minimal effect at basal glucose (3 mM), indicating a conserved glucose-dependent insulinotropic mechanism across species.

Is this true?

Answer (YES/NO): NO